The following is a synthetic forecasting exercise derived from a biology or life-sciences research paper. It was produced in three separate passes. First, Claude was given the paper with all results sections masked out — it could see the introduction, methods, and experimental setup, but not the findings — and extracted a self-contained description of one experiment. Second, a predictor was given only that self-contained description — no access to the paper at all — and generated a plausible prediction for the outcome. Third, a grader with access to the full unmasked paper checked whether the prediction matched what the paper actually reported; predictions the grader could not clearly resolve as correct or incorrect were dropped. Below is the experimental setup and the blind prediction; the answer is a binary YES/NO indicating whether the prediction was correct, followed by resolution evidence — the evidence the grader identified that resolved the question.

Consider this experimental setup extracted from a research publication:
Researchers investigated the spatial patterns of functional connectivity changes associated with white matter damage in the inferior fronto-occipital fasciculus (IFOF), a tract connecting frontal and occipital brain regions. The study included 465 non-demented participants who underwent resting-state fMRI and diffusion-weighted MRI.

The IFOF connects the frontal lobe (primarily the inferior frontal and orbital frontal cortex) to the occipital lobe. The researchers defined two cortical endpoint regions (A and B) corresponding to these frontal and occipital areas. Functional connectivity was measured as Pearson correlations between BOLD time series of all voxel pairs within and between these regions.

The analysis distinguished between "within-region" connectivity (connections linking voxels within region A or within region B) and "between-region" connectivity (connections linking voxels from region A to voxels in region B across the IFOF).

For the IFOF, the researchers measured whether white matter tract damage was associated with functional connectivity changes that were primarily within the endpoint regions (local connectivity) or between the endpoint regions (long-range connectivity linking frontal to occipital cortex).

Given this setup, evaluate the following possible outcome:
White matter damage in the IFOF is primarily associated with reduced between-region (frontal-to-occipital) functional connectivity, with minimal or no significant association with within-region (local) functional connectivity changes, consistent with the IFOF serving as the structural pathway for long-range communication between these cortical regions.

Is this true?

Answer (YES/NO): NO